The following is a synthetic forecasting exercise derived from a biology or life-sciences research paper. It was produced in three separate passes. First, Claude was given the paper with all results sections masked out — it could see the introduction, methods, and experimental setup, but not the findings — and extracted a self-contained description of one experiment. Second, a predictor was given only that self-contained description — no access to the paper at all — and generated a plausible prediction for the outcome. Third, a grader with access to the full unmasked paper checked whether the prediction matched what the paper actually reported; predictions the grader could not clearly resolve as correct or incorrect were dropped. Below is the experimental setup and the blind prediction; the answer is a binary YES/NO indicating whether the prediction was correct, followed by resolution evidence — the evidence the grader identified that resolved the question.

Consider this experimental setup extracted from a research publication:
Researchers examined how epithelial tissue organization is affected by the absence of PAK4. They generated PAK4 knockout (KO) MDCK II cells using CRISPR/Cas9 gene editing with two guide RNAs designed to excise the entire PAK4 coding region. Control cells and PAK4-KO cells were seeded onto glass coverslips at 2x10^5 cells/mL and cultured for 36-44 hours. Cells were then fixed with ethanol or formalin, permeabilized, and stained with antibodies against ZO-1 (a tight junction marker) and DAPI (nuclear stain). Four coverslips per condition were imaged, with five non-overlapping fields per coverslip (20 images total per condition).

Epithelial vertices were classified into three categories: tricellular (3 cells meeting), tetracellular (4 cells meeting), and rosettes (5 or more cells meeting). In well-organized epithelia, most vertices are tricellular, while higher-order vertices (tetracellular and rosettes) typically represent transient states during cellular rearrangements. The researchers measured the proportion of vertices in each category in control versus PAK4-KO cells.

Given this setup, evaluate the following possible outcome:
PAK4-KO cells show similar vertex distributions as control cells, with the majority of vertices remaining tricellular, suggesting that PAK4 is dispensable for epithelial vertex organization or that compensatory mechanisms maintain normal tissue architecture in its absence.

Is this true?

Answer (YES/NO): NO